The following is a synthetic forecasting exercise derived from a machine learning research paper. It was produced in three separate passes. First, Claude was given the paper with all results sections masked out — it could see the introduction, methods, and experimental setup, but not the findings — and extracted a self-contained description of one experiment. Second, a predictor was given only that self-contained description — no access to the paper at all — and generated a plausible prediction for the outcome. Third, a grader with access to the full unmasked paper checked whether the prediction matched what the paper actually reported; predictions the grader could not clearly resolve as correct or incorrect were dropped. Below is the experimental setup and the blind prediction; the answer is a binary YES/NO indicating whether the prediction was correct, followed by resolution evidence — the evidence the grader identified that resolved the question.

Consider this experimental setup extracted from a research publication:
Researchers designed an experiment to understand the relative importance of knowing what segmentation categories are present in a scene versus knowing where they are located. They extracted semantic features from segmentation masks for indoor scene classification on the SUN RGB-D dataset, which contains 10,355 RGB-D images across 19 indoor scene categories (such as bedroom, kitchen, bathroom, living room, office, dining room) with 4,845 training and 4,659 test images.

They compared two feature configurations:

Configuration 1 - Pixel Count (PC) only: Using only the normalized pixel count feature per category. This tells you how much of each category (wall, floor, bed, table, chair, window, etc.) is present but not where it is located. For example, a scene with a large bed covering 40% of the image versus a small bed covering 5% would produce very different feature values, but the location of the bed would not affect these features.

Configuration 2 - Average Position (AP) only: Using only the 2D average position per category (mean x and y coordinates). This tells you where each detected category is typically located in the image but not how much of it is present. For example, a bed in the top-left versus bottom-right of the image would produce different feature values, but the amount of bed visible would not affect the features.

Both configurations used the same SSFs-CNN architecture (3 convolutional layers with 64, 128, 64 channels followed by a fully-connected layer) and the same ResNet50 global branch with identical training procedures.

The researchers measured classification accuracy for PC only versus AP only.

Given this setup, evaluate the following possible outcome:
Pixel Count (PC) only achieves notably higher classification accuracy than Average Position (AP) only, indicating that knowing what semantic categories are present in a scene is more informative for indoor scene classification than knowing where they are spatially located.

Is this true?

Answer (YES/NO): YES